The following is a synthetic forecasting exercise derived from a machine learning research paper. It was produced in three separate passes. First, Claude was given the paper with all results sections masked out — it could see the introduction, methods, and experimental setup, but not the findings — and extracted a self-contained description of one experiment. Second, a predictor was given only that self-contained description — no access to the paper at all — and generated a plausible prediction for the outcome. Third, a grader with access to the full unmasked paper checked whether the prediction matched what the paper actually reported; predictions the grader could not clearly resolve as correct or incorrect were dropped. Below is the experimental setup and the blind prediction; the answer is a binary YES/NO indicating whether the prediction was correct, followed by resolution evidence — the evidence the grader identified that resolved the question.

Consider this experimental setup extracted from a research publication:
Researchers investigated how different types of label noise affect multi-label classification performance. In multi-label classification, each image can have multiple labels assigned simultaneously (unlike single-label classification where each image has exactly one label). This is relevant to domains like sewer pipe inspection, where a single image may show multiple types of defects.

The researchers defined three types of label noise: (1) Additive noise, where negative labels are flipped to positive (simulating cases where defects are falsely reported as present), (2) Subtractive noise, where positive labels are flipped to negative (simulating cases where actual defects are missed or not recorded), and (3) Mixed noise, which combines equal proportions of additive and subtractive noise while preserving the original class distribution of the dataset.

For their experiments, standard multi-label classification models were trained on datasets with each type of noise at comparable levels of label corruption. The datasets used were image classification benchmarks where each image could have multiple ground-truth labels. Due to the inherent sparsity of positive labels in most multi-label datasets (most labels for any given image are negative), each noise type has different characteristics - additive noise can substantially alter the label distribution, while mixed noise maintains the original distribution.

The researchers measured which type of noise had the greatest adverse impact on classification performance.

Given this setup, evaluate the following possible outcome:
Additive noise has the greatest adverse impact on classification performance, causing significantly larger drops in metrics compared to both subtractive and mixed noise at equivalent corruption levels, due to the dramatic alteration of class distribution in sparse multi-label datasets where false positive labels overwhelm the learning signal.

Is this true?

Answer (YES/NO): NO